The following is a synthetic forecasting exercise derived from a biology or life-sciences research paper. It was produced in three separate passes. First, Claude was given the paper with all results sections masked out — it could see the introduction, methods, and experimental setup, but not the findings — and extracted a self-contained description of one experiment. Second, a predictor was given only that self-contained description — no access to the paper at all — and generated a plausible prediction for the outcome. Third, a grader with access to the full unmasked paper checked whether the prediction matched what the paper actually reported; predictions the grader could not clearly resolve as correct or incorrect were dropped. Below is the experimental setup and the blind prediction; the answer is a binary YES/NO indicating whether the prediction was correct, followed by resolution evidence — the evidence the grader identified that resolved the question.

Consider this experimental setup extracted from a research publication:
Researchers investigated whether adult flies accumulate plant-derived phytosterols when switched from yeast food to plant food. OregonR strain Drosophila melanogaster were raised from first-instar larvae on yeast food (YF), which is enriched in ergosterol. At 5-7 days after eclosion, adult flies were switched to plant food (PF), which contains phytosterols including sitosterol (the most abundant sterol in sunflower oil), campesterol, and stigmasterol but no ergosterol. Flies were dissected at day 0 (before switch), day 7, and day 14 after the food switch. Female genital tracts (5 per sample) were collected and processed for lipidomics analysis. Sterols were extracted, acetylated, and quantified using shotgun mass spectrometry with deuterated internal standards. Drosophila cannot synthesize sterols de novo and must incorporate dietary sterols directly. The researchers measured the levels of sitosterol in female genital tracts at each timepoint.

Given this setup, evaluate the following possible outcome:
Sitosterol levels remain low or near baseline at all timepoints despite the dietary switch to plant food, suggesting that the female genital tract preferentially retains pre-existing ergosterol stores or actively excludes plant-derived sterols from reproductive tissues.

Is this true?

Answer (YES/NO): NO